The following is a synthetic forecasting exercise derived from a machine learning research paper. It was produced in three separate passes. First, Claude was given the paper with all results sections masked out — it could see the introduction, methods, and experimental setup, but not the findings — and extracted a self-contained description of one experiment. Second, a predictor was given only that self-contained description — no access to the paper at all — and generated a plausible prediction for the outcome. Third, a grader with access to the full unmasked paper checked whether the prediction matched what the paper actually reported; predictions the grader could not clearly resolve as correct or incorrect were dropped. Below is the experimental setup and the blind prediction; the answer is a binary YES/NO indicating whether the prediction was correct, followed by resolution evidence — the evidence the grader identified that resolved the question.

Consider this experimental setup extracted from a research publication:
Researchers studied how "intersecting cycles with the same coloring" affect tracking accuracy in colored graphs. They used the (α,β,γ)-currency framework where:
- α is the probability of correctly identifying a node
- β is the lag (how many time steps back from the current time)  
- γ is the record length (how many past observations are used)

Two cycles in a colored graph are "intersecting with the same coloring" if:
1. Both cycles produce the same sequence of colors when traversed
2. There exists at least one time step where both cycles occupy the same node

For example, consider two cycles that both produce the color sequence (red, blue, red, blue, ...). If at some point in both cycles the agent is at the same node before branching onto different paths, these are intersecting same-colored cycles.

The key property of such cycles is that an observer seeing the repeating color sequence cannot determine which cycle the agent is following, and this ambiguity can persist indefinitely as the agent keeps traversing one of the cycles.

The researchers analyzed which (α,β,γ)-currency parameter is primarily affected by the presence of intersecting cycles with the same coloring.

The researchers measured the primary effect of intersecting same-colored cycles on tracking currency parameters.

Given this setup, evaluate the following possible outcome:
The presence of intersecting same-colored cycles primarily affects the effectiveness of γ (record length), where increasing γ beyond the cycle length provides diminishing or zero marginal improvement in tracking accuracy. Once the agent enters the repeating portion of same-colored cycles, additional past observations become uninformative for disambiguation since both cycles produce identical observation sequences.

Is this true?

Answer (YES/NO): NO